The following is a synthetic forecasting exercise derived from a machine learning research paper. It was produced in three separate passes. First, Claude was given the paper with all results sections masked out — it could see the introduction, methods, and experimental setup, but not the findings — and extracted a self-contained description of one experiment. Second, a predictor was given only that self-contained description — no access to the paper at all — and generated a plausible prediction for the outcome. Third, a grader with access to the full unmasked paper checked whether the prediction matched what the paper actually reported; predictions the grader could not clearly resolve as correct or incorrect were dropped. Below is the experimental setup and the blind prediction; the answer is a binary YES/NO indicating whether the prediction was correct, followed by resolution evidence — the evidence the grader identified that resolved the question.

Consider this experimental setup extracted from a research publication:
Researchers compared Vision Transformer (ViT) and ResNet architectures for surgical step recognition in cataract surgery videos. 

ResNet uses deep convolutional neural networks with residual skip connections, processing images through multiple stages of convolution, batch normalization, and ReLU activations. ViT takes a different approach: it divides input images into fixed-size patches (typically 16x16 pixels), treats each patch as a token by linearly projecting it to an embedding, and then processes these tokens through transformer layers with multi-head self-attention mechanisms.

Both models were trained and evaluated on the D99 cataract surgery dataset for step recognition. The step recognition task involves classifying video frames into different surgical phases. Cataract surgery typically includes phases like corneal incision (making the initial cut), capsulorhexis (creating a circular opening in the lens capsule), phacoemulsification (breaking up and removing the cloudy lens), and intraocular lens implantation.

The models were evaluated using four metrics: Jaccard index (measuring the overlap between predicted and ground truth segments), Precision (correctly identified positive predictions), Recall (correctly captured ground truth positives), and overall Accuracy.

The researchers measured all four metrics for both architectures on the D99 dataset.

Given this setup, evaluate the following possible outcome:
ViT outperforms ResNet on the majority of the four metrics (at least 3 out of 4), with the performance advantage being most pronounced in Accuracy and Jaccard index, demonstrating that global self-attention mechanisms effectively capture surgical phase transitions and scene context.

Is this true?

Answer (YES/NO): NO